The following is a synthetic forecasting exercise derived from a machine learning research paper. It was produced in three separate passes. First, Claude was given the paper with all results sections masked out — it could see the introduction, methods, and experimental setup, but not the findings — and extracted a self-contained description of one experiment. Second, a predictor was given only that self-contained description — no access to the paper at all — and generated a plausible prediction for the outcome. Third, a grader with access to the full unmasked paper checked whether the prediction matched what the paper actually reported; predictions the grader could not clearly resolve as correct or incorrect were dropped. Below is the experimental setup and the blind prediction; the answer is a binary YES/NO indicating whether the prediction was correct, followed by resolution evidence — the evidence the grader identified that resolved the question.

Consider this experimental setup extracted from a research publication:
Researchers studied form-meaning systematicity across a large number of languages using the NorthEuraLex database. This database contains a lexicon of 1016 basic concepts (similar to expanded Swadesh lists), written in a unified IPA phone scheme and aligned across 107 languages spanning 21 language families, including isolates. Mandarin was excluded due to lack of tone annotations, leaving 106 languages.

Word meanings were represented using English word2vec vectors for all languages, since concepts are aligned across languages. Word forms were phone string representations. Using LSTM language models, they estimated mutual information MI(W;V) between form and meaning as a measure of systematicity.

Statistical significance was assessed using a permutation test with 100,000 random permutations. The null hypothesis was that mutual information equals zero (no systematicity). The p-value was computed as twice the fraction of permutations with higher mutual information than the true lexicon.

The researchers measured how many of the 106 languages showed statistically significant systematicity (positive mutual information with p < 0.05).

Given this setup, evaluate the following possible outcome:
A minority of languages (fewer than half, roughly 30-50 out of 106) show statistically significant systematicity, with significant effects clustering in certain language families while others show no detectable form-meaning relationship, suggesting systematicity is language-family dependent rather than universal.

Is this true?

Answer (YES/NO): NO